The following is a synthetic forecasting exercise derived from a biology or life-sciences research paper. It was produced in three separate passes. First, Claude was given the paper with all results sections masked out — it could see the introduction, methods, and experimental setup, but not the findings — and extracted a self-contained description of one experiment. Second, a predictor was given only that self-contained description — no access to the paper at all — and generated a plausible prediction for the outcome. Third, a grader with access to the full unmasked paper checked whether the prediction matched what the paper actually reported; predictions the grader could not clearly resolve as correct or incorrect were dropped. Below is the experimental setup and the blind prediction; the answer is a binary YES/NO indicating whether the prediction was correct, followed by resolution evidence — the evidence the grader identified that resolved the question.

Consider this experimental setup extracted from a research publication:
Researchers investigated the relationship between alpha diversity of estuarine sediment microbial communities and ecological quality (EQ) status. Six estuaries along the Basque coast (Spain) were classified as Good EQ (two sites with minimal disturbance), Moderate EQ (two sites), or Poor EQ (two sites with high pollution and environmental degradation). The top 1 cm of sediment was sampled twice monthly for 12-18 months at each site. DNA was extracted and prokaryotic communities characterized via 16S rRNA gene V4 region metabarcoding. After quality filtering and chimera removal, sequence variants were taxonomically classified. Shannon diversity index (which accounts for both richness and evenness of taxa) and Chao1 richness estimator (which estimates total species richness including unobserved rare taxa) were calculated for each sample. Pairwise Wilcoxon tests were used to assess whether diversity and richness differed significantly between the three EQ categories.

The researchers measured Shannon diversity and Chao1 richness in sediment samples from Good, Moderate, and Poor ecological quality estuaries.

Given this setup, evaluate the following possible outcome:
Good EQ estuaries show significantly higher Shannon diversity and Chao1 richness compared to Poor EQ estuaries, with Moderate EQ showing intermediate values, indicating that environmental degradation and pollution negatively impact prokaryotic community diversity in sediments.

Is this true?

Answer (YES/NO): NO